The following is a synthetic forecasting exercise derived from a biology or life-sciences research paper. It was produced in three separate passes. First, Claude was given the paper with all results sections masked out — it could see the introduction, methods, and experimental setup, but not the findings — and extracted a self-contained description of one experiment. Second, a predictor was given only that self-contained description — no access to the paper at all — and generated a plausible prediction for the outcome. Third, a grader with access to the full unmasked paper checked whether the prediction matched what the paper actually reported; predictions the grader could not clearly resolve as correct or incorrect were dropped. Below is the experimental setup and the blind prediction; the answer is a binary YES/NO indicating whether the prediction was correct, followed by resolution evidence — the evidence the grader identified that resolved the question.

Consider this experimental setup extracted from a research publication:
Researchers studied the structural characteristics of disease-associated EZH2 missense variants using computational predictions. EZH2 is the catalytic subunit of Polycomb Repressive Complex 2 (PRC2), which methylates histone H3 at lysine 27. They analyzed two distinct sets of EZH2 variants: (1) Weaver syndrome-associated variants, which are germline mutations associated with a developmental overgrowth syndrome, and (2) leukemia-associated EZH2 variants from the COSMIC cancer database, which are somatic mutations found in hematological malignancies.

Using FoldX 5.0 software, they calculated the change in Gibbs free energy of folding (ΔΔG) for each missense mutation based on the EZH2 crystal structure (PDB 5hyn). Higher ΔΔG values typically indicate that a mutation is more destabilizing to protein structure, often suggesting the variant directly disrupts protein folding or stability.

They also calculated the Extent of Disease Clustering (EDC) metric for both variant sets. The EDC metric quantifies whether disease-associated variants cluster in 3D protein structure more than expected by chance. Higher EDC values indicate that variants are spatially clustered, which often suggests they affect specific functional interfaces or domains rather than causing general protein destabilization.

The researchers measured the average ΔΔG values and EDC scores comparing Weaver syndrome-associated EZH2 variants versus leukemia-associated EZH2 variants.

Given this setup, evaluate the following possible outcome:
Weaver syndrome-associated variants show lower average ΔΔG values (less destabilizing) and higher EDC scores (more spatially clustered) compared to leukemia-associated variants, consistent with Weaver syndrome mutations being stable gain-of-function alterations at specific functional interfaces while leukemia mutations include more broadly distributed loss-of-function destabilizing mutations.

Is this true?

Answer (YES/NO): NO